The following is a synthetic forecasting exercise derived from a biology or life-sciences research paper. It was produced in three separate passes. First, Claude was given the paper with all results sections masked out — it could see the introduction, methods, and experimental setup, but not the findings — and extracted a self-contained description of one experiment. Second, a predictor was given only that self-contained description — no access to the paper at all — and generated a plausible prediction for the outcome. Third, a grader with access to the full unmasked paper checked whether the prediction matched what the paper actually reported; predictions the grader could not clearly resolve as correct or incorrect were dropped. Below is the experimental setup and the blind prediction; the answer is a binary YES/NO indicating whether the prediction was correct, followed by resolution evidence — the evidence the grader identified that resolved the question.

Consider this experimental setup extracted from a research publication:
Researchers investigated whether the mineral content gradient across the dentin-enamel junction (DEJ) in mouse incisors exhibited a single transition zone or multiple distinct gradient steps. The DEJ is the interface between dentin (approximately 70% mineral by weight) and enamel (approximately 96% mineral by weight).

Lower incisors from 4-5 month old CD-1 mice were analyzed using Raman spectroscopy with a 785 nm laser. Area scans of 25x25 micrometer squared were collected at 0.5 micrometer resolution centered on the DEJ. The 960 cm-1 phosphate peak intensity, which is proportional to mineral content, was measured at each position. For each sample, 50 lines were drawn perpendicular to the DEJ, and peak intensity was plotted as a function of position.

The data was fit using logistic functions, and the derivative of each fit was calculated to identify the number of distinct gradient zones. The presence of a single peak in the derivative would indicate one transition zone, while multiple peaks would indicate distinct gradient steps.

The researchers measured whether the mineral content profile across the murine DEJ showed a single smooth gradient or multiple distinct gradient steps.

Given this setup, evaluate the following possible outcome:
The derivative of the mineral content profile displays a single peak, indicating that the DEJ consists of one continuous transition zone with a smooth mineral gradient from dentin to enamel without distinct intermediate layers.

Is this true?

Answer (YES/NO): NO